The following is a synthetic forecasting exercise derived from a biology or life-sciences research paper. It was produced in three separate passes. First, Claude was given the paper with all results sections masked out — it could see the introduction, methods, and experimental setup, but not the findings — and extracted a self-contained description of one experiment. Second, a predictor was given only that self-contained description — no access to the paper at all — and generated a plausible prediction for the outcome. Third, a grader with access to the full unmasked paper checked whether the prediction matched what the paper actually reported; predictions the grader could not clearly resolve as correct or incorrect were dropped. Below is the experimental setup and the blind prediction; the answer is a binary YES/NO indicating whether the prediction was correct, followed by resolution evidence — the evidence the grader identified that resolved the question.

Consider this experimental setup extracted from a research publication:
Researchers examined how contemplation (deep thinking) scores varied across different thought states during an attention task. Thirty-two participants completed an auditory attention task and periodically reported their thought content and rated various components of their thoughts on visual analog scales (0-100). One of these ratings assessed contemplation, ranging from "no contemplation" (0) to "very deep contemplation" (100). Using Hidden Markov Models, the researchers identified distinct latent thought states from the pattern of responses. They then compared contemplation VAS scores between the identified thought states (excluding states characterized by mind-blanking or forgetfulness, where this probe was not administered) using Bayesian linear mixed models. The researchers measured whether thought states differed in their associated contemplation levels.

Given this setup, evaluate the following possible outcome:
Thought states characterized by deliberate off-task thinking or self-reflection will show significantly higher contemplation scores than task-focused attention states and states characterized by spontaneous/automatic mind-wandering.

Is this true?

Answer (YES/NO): NO